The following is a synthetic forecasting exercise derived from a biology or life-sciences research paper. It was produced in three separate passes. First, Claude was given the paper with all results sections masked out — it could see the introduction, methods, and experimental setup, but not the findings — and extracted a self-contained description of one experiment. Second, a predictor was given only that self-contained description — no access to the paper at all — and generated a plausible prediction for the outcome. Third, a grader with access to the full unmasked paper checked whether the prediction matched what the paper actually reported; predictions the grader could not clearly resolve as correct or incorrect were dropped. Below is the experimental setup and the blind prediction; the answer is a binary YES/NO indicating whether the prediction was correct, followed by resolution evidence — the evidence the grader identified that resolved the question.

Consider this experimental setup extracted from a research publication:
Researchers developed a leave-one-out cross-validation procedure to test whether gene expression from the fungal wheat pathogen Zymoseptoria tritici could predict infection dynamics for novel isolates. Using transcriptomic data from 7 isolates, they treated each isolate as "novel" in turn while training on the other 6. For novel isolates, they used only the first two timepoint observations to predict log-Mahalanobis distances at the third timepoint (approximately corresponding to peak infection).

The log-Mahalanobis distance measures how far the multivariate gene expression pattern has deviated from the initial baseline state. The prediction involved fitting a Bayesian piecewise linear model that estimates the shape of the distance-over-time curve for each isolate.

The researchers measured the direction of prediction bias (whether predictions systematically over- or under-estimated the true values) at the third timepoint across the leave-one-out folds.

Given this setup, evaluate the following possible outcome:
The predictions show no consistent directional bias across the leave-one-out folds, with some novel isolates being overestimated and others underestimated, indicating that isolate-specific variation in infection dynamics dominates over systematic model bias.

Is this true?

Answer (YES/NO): NO